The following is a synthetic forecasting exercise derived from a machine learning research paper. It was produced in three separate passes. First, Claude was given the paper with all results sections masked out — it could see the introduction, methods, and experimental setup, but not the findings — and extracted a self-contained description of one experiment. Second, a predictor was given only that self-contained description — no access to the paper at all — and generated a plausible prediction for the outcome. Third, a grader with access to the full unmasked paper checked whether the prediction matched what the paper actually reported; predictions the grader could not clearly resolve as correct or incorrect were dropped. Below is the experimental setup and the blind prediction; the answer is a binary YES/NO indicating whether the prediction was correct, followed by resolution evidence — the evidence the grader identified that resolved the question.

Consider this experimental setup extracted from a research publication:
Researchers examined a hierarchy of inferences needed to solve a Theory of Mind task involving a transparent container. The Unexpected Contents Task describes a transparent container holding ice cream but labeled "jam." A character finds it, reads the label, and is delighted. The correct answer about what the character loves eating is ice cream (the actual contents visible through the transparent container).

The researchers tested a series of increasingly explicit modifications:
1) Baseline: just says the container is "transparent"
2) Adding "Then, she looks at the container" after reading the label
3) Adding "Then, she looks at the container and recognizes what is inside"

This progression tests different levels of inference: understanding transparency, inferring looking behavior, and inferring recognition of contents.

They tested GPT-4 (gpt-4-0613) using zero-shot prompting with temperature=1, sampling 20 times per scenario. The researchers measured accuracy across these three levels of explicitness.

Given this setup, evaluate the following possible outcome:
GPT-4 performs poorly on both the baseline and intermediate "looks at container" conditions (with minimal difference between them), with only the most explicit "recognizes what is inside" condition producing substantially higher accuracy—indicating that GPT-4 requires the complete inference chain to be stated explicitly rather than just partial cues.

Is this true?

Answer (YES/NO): NO